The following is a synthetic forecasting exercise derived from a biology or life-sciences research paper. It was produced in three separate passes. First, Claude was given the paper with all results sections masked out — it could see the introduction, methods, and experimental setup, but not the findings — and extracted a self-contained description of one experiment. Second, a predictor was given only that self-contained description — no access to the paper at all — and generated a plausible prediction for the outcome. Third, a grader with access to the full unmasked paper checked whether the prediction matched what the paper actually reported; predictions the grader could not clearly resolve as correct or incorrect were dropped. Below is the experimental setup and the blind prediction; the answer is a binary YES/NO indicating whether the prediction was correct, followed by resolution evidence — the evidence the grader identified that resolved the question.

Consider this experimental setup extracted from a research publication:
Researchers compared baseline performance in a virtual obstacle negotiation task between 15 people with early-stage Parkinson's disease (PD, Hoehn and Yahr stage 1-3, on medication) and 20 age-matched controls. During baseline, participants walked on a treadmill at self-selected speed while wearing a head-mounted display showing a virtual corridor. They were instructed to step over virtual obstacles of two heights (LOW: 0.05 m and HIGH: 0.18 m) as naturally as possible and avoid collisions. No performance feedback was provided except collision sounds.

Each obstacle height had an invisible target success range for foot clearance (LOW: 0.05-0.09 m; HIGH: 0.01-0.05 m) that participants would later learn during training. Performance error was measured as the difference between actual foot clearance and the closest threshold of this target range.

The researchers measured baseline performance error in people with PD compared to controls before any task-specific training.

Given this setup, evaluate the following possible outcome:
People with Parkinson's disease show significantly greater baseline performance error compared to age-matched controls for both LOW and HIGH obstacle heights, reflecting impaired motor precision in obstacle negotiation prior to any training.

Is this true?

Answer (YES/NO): NO